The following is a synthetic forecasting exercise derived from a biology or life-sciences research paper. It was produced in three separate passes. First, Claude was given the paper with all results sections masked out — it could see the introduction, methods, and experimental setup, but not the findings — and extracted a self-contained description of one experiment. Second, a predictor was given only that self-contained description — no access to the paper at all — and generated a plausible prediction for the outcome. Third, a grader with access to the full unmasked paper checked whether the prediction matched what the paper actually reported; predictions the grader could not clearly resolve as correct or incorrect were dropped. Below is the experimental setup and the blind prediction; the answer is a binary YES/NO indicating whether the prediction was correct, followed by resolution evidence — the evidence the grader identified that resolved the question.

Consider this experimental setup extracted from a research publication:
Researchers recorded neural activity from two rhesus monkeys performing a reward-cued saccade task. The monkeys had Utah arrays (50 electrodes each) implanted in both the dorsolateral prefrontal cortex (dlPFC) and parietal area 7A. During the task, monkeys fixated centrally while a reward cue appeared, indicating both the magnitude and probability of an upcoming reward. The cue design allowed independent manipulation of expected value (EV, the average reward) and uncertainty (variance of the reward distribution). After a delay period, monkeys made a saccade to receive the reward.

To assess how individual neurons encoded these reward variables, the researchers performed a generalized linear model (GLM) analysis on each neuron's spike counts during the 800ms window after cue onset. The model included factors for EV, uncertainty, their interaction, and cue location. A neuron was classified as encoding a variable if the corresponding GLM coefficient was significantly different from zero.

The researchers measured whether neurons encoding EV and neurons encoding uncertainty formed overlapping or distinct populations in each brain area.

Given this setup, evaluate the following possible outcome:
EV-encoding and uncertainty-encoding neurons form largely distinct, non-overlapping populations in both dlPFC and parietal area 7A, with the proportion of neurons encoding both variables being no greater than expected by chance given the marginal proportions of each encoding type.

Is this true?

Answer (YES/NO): YES